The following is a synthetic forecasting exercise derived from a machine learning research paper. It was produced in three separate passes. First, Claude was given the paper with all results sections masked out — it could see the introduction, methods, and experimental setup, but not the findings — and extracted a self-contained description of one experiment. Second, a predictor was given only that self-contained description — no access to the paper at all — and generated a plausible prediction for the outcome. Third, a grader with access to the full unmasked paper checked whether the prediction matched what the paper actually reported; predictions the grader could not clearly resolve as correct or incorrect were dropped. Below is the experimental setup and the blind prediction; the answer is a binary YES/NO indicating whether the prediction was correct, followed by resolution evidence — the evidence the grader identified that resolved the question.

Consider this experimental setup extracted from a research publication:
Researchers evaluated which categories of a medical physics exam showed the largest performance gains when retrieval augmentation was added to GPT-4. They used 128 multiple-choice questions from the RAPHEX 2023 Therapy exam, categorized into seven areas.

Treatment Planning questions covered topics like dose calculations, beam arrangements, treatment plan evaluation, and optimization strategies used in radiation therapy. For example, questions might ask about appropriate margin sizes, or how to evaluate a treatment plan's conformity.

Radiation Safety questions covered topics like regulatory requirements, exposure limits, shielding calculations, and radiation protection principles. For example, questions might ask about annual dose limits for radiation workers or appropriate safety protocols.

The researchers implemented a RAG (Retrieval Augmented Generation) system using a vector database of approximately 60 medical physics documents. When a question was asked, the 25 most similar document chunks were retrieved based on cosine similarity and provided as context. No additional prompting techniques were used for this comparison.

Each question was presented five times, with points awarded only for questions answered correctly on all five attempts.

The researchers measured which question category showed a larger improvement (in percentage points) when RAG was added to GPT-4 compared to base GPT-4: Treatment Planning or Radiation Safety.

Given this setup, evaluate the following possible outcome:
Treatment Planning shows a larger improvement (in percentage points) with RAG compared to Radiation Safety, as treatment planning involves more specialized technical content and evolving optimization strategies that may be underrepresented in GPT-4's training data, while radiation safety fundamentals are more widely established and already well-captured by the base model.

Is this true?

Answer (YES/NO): NO